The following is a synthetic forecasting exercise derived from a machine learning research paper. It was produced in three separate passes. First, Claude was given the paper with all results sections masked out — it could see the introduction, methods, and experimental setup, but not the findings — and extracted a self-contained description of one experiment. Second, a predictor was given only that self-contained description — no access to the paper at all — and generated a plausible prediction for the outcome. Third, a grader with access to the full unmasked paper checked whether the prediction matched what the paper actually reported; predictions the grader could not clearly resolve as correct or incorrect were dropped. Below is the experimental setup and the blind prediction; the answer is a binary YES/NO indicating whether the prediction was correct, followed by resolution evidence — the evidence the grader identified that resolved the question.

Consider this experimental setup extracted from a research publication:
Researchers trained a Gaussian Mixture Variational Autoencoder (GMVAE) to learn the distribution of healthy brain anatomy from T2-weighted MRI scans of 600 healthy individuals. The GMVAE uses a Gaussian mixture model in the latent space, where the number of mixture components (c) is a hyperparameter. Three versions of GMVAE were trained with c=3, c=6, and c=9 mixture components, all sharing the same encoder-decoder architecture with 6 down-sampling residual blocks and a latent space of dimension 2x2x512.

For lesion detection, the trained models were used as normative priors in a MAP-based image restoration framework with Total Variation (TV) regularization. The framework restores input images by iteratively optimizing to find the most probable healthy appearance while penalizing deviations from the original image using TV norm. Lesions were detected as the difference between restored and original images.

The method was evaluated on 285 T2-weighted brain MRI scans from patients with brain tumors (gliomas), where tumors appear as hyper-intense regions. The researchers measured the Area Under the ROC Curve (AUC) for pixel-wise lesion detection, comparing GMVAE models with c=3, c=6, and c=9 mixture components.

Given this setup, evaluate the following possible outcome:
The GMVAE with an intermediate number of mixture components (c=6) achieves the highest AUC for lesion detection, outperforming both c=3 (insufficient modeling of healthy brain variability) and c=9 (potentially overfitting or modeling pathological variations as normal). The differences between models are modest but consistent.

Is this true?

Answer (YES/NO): NO